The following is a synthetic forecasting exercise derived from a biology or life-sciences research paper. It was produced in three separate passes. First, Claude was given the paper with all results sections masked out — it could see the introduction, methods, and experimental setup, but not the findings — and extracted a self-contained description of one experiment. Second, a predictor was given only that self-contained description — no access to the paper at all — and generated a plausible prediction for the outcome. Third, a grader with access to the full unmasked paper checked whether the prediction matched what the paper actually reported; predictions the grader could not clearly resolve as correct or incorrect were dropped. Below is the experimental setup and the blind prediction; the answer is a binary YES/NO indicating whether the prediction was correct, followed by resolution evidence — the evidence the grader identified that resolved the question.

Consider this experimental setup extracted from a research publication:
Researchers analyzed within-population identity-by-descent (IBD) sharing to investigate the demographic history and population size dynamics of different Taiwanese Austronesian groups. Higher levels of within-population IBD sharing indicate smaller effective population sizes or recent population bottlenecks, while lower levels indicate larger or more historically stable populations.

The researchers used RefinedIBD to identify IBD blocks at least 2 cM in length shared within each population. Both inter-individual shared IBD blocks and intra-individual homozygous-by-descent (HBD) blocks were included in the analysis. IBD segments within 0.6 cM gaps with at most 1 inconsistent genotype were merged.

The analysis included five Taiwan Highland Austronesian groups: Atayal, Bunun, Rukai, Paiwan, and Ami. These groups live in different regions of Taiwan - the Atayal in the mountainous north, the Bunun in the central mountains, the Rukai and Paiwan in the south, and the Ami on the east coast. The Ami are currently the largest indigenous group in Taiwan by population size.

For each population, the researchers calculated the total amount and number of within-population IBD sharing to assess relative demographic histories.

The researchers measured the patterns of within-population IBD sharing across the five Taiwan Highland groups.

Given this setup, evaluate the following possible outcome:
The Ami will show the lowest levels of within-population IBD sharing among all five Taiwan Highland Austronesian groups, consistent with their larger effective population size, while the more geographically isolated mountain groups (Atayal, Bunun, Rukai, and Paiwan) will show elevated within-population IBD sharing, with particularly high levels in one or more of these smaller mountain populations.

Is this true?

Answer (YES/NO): NO